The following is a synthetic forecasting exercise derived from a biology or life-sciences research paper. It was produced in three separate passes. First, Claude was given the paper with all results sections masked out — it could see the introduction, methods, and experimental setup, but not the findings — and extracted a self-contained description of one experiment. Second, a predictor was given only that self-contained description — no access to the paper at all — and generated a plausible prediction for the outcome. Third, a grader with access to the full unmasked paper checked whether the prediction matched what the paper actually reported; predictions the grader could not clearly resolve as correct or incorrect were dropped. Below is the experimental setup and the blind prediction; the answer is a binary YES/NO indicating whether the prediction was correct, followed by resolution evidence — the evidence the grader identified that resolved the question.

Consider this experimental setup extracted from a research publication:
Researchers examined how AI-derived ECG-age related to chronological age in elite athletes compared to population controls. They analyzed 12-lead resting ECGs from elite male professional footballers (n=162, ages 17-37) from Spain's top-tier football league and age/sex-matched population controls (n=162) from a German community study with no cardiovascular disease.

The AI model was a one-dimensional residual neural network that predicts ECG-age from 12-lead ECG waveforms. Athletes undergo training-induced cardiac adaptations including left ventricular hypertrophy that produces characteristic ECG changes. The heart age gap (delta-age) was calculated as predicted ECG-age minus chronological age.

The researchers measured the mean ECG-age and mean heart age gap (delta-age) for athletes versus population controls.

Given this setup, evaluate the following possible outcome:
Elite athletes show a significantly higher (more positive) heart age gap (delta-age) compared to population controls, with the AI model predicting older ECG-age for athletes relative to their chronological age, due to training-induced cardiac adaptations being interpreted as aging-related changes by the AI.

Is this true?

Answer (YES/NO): NO